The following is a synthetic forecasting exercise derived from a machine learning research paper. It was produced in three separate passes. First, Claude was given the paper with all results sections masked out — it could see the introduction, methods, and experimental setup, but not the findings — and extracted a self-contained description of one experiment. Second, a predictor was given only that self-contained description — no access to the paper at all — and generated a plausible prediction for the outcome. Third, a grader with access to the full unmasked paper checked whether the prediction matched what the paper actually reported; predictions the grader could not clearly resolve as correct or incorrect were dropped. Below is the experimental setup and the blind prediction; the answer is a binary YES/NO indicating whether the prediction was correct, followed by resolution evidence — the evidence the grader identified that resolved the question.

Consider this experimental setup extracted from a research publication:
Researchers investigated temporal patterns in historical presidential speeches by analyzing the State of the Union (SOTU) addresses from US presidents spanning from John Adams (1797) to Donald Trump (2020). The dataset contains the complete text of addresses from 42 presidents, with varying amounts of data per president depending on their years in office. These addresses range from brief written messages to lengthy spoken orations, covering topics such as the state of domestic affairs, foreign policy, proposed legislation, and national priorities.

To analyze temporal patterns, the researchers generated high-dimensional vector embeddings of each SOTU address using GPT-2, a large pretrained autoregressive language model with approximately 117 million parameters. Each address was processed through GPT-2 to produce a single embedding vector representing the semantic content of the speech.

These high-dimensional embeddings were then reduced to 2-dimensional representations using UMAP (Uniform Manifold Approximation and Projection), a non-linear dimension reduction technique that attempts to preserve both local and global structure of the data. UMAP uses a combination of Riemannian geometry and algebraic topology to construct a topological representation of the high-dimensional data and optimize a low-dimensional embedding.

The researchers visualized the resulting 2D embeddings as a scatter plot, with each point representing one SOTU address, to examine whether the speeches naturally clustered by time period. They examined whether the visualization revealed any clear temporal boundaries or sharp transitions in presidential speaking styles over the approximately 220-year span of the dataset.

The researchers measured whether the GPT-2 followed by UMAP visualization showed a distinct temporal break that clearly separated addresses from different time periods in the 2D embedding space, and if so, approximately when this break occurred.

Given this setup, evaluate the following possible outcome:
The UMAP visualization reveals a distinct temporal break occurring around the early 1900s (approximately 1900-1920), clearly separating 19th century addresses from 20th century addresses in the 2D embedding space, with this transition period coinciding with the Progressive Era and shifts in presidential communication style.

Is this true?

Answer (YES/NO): NO